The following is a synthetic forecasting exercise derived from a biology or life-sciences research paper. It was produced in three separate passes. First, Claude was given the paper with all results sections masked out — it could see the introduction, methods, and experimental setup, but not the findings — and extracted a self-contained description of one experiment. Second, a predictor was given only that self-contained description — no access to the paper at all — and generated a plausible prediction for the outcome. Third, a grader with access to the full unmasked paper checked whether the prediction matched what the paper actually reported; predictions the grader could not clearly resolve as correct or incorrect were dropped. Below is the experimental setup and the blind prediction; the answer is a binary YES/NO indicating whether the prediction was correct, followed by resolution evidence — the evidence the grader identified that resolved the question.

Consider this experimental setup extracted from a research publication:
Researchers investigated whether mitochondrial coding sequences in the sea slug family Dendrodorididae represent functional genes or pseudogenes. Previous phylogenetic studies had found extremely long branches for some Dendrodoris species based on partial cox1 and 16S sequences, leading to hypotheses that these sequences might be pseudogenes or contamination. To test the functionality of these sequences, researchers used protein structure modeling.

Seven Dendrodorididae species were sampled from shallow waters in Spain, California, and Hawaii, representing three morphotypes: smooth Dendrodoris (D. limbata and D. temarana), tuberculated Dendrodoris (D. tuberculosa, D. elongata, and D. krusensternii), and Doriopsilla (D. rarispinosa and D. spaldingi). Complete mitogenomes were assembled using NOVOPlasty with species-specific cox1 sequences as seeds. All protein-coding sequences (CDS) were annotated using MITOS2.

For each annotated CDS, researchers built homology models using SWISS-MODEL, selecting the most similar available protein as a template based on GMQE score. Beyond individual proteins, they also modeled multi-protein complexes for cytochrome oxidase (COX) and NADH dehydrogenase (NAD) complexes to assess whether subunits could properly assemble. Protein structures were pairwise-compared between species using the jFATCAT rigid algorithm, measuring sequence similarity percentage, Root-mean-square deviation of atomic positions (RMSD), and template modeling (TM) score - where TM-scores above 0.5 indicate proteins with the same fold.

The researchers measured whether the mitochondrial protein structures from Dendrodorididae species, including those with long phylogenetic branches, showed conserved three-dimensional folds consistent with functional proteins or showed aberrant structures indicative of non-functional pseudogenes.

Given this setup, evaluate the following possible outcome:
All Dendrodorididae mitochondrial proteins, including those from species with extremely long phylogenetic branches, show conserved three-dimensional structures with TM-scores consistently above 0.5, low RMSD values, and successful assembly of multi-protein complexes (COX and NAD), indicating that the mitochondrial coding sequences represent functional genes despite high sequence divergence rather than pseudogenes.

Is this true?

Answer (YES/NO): NO